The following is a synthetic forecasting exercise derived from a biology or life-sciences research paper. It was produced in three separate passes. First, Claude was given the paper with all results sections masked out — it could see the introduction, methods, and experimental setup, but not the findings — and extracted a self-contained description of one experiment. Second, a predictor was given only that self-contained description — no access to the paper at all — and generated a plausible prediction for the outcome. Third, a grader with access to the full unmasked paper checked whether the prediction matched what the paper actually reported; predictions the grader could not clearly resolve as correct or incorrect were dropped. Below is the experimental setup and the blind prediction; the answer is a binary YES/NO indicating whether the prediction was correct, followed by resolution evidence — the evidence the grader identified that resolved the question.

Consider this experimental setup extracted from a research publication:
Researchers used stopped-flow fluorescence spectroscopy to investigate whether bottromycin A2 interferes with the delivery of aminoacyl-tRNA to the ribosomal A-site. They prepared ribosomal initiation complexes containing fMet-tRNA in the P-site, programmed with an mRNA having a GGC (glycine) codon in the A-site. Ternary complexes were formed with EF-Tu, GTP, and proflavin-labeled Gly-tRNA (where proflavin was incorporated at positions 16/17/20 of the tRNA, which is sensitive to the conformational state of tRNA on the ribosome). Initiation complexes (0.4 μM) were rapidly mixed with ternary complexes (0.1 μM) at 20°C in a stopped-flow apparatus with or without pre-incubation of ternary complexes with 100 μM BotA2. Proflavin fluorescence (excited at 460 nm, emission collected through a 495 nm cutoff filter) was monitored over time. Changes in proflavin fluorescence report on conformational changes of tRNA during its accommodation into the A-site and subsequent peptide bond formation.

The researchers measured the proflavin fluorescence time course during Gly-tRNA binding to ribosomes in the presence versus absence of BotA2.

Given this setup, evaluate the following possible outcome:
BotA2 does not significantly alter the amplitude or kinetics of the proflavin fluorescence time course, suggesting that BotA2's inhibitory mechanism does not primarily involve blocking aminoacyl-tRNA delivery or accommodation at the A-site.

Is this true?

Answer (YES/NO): NO